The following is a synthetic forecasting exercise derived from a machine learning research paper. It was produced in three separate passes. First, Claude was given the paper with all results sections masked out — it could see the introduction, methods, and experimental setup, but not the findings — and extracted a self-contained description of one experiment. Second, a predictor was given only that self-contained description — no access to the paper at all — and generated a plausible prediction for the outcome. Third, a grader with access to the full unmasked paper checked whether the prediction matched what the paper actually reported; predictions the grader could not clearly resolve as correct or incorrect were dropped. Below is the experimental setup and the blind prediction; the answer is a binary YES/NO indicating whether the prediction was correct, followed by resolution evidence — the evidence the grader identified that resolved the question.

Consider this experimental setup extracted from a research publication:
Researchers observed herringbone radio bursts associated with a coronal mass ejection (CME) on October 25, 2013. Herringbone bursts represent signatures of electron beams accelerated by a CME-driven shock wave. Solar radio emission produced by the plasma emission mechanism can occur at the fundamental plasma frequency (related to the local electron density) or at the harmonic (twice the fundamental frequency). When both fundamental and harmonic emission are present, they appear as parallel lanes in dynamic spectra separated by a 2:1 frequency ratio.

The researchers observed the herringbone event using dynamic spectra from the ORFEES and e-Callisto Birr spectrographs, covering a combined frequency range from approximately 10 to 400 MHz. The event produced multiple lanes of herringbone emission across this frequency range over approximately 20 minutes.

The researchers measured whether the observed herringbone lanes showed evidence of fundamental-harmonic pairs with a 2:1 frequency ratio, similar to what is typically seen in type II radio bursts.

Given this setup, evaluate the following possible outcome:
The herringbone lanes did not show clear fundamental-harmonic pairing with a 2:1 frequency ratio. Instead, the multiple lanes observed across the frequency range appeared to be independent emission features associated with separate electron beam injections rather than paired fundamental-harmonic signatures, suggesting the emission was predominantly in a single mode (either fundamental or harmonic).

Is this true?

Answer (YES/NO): NO